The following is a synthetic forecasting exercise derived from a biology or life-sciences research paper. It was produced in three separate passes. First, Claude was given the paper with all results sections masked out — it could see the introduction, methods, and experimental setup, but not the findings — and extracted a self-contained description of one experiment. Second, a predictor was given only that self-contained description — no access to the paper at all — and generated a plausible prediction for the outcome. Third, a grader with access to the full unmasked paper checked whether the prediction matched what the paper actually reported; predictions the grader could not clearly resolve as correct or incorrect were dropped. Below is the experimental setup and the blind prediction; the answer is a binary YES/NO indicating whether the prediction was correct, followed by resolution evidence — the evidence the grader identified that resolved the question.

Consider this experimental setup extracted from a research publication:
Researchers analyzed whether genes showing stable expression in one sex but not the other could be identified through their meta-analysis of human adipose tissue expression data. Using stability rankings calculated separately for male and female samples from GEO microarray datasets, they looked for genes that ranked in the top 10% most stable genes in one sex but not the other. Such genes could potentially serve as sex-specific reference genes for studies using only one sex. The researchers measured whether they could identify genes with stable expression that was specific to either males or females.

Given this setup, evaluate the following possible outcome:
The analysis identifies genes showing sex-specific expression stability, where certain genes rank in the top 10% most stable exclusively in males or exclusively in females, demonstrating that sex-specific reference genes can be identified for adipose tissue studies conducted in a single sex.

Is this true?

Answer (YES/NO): YES